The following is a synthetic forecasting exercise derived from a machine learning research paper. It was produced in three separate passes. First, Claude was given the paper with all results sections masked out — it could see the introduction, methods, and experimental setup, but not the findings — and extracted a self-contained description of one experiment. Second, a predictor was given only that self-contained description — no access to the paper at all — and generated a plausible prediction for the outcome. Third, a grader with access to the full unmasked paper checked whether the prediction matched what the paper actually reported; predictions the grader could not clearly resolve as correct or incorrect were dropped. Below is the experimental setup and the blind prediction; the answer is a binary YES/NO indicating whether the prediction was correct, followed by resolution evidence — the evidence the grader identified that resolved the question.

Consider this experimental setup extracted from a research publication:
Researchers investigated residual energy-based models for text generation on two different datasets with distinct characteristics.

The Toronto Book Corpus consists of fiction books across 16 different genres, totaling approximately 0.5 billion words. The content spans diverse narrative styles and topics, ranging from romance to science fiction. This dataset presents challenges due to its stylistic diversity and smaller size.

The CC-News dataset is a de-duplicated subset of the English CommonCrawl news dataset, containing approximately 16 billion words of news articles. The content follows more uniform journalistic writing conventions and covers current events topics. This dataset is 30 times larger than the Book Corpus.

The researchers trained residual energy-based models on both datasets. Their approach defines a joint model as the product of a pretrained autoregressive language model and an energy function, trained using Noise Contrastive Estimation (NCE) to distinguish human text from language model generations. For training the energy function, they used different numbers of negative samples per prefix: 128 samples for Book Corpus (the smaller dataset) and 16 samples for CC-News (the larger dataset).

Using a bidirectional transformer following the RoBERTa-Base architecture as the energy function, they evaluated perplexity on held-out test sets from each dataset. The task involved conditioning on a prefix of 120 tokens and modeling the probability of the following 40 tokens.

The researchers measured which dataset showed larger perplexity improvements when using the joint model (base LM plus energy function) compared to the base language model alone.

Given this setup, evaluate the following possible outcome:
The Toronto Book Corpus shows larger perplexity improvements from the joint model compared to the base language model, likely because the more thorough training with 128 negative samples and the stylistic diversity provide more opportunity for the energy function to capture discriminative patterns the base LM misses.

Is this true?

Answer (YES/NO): NO